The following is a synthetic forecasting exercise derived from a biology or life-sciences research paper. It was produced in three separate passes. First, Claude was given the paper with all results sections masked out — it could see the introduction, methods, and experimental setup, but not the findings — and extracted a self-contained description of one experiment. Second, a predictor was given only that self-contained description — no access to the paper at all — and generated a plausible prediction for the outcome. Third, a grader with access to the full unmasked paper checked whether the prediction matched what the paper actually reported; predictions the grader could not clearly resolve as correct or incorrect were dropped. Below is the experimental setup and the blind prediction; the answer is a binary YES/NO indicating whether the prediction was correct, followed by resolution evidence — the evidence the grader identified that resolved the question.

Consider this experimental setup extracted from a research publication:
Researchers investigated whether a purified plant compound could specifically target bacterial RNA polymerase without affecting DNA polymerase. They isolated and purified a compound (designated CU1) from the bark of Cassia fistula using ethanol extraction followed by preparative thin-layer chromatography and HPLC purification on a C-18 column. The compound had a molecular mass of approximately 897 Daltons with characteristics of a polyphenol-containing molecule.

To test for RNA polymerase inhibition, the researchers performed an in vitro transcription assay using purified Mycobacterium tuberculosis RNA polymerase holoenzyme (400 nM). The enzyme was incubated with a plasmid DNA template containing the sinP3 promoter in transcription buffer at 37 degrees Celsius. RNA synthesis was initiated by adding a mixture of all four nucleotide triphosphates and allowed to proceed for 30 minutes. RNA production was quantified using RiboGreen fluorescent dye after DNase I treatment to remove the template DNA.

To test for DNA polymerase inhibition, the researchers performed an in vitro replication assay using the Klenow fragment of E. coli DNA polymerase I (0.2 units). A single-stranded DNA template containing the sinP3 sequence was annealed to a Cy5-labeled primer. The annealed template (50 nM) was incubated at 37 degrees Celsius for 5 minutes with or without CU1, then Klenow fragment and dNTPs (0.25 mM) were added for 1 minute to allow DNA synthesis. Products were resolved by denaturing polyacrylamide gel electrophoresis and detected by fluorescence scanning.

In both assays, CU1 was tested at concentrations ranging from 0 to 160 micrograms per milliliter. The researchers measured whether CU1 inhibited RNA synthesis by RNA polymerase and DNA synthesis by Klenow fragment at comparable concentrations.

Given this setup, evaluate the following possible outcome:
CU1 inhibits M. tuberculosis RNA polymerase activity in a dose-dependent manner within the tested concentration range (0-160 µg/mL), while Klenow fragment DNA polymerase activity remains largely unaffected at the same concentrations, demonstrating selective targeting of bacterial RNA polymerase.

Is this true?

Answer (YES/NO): YES